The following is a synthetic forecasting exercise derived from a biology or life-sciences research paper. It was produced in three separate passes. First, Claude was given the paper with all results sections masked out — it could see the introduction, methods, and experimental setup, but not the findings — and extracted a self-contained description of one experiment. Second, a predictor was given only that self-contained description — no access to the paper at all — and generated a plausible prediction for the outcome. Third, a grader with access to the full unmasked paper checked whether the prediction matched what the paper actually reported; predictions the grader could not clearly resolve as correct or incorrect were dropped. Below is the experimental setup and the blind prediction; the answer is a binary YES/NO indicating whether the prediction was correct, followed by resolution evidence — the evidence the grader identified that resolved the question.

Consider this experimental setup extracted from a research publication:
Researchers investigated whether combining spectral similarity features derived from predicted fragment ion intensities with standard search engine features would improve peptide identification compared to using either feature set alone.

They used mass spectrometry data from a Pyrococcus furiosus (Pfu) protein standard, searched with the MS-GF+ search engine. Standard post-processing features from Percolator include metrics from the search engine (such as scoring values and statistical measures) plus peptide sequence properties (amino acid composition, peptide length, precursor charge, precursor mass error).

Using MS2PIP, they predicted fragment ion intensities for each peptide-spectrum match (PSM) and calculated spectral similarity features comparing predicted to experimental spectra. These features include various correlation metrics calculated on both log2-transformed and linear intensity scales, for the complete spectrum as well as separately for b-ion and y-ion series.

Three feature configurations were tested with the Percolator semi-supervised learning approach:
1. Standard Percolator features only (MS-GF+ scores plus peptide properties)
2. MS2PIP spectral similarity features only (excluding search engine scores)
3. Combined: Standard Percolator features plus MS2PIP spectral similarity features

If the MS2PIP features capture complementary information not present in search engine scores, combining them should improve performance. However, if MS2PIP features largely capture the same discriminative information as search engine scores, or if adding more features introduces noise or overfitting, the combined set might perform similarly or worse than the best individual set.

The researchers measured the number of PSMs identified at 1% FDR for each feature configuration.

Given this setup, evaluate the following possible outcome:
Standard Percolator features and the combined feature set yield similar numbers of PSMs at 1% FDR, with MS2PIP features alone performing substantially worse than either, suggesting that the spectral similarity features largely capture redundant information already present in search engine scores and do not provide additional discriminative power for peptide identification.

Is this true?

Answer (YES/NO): NO